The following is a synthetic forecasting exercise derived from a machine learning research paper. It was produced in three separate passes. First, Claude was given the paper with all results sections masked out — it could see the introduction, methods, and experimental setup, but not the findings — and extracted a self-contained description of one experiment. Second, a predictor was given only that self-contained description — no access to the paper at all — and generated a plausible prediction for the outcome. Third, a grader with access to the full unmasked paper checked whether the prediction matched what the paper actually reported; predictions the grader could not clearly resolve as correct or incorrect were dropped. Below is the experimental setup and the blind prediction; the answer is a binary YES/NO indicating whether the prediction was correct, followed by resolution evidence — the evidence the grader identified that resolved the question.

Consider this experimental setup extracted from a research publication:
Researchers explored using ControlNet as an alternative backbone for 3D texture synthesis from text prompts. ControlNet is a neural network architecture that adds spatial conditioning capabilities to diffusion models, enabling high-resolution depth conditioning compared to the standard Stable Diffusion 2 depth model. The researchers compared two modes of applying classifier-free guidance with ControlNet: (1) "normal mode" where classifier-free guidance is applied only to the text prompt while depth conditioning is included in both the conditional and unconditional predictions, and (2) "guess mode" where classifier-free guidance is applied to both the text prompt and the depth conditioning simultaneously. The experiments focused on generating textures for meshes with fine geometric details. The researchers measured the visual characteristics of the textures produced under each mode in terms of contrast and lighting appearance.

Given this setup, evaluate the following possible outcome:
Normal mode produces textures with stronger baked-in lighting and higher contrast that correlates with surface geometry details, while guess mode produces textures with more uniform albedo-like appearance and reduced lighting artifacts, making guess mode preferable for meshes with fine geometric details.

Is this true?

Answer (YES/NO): NO